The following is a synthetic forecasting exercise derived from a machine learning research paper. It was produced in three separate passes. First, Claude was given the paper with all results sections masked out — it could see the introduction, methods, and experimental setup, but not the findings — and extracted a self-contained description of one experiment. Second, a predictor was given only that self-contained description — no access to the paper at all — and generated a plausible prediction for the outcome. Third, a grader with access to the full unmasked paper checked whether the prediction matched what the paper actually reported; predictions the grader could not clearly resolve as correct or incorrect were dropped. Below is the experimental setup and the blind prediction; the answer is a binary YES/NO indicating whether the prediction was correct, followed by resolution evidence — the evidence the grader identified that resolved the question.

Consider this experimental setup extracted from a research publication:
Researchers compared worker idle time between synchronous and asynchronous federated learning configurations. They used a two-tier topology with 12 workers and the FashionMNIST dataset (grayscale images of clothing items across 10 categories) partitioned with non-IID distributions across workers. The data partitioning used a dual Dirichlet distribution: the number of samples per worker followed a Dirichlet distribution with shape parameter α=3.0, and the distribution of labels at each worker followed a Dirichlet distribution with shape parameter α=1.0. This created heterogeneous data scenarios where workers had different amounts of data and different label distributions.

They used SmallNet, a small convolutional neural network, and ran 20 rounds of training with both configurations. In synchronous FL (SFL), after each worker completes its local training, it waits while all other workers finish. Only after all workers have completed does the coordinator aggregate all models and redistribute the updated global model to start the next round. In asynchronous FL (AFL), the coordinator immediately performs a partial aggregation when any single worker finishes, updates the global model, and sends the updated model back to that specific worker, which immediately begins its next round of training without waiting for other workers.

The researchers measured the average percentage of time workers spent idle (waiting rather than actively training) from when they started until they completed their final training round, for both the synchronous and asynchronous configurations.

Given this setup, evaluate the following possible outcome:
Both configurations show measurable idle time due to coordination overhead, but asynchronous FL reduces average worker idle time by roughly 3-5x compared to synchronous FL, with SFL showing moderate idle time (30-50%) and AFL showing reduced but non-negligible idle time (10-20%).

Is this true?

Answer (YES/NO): NO